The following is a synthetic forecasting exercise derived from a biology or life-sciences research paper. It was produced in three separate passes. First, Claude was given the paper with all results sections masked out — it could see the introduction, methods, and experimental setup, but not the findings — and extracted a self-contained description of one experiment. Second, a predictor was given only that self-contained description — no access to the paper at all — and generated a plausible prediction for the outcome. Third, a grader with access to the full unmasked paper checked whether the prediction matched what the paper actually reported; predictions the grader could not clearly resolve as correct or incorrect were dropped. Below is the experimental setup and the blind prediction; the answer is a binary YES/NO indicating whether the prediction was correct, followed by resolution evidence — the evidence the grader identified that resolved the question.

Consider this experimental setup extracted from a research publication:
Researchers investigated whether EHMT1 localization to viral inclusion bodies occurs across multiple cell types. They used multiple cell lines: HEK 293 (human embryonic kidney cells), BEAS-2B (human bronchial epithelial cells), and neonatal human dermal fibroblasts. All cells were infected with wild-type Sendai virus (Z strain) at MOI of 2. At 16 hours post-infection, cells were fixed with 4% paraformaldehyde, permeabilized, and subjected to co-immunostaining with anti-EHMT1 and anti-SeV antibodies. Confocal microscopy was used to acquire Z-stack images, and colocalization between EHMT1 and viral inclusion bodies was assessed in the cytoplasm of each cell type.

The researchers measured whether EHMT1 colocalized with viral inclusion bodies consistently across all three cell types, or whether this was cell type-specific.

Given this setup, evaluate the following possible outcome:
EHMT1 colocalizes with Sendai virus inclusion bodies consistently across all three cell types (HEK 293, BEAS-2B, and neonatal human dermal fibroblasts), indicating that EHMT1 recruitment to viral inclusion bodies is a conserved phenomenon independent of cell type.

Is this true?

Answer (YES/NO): YES